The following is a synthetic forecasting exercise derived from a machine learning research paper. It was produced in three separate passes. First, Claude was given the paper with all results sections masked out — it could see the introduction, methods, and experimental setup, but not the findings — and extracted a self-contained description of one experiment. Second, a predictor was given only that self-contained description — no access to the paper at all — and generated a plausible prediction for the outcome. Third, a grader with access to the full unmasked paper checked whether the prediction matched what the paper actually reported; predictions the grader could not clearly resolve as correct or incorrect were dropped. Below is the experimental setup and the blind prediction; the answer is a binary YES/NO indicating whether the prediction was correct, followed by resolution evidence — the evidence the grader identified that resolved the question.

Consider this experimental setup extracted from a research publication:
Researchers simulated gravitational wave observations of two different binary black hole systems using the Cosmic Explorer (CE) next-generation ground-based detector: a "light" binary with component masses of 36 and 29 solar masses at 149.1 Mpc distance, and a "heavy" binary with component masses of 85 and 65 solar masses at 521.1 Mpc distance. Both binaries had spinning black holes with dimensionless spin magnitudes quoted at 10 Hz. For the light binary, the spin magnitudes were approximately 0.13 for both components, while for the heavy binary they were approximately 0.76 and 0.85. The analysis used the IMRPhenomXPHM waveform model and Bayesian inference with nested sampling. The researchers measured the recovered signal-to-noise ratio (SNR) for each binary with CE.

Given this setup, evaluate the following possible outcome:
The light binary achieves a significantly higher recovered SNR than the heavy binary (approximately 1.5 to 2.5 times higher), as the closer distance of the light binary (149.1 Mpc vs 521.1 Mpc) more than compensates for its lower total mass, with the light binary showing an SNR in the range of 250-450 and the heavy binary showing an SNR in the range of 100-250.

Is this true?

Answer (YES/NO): NO